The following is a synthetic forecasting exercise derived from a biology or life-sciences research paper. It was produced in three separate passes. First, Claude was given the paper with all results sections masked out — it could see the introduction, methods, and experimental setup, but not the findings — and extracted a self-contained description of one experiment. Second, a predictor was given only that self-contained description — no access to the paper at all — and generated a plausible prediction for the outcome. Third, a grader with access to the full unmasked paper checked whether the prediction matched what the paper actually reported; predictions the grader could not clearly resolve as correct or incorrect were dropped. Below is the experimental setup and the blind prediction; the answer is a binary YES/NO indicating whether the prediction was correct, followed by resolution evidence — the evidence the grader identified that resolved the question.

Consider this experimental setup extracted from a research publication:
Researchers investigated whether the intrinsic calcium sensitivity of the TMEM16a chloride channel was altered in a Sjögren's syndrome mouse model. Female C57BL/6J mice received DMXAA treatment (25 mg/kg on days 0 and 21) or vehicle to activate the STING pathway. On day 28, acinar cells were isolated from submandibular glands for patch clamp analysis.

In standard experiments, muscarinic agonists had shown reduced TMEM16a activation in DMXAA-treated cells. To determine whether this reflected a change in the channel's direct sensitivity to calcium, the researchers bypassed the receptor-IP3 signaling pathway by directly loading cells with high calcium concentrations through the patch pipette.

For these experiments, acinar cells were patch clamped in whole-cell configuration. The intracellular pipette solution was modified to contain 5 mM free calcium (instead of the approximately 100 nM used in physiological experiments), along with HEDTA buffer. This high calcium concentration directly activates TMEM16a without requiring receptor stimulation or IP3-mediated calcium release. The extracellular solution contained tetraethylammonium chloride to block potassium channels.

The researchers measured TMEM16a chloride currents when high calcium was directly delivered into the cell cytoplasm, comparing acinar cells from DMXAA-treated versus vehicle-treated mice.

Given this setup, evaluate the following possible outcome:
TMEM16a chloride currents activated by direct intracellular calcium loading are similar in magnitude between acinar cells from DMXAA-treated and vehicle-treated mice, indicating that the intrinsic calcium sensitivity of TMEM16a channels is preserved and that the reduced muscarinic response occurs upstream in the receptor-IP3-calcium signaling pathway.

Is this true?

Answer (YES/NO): YES